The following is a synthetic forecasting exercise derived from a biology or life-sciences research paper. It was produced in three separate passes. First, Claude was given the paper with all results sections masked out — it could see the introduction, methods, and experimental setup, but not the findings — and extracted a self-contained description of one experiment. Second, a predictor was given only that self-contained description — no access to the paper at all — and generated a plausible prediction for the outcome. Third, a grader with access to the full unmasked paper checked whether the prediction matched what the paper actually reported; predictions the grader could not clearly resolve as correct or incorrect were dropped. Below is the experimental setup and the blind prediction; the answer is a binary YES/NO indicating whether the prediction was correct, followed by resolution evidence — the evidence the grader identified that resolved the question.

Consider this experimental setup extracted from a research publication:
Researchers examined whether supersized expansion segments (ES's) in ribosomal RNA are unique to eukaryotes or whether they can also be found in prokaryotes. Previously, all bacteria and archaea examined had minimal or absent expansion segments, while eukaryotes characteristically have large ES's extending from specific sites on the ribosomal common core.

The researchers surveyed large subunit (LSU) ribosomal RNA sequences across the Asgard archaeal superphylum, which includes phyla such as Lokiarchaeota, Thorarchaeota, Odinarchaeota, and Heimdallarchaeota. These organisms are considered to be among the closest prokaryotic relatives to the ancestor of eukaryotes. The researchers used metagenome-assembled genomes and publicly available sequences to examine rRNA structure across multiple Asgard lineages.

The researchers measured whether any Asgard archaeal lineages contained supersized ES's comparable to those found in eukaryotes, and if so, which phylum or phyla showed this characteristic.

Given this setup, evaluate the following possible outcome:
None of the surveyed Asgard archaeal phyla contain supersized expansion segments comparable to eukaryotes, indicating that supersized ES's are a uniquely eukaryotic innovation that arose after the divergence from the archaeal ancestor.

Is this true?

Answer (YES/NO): NO